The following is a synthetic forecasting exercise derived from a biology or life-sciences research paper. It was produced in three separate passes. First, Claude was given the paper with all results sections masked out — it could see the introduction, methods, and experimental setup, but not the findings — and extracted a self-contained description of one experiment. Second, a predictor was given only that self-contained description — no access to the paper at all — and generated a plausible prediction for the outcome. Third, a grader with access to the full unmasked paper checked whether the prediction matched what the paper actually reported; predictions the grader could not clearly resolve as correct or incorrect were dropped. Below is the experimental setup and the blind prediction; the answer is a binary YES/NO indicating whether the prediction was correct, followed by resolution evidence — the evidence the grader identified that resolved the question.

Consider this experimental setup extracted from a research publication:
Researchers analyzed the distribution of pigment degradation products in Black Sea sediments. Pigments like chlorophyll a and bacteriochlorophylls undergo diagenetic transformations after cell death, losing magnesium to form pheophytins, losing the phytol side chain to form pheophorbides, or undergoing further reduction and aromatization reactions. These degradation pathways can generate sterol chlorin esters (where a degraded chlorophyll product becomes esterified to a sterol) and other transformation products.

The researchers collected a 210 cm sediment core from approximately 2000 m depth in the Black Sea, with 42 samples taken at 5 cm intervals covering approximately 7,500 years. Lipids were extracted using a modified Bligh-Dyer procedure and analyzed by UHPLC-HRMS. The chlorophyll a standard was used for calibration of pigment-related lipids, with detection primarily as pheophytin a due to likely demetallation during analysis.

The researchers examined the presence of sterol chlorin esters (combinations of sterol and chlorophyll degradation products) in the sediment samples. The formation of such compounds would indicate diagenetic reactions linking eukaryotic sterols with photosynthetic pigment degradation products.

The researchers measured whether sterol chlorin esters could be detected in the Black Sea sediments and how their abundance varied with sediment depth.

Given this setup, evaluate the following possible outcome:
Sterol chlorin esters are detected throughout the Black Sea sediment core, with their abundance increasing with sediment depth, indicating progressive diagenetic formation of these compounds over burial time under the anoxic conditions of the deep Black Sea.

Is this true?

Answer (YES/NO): NO